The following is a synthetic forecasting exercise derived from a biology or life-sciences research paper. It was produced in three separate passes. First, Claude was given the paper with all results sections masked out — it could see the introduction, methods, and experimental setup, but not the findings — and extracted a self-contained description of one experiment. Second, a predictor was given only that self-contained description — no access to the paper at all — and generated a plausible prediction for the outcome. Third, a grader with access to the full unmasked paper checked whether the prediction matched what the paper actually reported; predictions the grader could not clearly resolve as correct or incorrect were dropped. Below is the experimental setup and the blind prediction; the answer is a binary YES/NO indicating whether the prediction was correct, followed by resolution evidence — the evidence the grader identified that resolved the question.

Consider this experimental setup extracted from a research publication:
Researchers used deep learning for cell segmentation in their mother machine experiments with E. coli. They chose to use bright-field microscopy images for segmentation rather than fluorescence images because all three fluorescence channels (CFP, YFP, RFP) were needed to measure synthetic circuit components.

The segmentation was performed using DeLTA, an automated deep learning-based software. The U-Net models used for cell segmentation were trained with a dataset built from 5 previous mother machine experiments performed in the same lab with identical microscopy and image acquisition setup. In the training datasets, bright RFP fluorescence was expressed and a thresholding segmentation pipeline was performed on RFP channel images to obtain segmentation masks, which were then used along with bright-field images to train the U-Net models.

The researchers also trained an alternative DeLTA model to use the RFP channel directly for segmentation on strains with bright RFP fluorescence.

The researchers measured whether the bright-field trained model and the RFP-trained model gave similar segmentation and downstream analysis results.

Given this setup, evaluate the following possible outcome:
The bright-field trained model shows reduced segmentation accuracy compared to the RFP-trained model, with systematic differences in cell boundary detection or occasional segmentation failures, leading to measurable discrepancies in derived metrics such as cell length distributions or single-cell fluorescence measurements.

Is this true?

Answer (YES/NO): NO